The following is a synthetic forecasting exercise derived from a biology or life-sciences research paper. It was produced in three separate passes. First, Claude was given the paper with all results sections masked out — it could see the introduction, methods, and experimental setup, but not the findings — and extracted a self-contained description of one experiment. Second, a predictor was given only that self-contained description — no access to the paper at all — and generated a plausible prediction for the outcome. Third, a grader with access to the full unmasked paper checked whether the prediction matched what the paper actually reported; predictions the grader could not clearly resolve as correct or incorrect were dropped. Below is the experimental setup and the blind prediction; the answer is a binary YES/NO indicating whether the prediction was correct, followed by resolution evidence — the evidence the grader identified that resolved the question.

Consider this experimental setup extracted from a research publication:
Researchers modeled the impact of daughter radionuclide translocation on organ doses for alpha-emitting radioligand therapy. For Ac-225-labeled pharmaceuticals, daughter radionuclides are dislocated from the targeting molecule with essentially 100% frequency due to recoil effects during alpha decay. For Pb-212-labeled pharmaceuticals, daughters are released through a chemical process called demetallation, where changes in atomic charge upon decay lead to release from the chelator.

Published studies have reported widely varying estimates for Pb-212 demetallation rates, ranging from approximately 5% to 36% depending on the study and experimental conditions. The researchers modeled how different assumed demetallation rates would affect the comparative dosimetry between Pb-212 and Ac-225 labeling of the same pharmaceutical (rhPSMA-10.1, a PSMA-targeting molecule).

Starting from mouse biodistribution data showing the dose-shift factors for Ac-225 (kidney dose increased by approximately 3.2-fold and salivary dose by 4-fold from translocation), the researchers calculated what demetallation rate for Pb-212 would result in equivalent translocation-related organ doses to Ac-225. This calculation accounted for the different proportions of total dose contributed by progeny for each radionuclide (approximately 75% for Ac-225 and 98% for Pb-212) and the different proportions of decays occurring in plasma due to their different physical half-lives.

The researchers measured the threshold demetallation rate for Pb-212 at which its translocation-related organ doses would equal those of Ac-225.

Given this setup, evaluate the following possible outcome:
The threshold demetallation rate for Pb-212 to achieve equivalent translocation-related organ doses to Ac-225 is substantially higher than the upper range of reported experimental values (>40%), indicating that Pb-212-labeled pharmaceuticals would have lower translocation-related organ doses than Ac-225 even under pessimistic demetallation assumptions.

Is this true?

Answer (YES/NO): NO